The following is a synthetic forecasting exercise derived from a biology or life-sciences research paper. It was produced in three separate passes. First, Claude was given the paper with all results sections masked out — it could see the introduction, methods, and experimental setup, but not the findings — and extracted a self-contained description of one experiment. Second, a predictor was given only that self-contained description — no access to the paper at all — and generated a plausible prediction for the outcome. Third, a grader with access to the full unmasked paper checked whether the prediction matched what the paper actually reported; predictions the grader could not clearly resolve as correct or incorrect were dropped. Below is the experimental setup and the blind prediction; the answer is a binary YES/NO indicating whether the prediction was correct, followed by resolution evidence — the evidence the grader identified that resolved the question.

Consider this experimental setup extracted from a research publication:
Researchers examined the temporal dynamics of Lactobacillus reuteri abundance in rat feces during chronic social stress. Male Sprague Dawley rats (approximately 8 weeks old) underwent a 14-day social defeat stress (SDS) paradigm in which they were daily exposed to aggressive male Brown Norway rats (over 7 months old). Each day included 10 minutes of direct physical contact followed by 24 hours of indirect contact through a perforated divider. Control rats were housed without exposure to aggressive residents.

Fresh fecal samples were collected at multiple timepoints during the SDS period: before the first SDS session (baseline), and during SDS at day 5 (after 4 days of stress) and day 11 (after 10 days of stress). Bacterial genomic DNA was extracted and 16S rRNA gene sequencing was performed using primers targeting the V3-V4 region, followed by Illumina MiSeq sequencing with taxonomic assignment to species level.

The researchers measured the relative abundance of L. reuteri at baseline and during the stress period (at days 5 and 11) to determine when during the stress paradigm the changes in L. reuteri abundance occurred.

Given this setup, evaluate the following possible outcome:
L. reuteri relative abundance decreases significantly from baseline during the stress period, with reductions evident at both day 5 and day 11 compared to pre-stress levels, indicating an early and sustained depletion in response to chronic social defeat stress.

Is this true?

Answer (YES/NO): NO